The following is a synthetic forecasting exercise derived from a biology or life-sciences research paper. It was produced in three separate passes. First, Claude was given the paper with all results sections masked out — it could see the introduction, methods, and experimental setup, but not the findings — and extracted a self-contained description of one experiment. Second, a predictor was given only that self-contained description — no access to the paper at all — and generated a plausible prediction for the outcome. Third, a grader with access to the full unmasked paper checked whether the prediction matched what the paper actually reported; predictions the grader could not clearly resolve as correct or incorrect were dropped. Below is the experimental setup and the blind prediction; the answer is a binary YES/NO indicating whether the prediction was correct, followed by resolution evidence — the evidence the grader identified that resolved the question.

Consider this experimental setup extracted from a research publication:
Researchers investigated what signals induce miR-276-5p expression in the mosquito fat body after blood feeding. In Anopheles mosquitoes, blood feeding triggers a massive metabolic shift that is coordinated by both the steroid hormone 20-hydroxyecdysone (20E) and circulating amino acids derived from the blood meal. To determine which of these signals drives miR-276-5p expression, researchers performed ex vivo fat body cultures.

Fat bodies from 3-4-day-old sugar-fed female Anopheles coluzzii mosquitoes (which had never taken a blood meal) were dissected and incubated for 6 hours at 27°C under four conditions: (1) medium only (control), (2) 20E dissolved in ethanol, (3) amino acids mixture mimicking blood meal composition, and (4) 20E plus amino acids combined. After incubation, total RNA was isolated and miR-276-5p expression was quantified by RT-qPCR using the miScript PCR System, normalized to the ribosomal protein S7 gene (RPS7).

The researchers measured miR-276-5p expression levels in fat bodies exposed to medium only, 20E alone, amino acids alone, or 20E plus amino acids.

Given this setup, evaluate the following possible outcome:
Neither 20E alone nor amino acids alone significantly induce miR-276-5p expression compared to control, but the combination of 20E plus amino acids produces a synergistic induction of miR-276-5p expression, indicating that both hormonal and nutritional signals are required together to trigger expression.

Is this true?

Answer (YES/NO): NO